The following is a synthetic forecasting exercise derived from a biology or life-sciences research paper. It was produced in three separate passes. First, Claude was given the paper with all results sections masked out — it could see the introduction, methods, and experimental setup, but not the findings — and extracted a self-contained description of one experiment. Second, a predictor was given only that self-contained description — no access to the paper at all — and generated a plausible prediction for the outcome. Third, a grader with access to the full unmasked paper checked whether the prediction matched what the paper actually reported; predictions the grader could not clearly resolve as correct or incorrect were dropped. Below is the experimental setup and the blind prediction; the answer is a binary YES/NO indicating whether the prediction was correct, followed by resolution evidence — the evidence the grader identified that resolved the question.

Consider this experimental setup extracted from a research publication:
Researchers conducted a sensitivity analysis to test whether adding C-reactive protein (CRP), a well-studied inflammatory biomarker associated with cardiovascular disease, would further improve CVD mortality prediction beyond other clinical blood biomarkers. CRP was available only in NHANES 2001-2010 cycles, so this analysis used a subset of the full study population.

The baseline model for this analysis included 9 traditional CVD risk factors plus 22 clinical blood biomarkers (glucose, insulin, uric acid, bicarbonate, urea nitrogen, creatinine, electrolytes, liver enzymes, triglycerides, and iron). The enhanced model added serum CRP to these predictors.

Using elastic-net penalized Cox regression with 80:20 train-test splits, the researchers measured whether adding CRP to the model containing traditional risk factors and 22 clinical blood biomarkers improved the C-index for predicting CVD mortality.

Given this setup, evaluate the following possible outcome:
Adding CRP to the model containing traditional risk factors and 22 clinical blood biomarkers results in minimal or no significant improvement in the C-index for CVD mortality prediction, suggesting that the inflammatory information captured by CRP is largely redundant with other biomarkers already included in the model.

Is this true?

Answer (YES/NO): YES